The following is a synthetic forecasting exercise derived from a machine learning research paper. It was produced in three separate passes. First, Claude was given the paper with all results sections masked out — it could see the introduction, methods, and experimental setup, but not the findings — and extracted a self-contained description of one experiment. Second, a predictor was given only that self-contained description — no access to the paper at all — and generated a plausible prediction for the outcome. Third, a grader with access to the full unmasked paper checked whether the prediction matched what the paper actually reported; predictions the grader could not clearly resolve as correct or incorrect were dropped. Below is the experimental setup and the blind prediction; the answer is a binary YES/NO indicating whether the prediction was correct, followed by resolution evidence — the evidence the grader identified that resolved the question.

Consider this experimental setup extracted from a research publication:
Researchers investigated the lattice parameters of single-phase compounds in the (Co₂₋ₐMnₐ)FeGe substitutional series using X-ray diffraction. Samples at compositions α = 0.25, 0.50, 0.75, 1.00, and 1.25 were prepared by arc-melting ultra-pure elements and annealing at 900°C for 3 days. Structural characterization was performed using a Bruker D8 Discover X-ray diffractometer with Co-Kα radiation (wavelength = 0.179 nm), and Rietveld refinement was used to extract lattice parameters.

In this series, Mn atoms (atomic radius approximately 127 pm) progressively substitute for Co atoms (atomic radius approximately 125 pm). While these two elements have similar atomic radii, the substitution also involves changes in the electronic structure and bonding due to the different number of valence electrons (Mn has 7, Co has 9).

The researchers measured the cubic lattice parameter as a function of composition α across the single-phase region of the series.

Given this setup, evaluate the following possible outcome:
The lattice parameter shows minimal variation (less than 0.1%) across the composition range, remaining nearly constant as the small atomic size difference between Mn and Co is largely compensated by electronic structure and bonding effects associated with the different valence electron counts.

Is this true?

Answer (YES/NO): NO